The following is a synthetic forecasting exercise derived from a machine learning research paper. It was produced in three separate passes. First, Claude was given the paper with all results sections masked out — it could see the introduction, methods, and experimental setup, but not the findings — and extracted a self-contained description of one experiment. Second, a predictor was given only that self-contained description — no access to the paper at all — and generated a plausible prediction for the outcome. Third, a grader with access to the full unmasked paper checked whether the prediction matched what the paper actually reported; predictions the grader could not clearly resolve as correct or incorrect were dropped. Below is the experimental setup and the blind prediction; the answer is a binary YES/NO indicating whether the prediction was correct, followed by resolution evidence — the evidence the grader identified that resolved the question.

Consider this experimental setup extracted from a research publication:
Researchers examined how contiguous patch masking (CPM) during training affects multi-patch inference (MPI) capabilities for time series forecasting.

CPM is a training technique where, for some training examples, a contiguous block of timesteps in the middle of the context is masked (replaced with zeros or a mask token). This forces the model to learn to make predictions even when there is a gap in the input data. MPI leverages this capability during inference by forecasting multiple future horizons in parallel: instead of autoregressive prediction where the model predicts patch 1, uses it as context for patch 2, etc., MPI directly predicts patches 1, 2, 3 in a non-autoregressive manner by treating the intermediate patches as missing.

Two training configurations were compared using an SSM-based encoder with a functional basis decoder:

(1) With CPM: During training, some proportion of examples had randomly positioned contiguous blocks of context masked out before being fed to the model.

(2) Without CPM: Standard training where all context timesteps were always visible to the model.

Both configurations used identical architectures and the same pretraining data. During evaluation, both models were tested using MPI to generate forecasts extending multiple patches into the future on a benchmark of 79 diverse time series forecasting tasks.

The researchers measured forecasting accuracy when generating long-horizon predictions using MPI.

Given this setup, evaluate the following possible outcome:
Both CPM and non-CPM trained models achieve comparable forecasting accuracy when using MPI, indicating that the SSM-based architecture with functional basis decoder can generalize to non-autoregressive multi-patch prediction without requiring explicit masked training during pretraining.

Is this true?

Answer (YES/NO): NO